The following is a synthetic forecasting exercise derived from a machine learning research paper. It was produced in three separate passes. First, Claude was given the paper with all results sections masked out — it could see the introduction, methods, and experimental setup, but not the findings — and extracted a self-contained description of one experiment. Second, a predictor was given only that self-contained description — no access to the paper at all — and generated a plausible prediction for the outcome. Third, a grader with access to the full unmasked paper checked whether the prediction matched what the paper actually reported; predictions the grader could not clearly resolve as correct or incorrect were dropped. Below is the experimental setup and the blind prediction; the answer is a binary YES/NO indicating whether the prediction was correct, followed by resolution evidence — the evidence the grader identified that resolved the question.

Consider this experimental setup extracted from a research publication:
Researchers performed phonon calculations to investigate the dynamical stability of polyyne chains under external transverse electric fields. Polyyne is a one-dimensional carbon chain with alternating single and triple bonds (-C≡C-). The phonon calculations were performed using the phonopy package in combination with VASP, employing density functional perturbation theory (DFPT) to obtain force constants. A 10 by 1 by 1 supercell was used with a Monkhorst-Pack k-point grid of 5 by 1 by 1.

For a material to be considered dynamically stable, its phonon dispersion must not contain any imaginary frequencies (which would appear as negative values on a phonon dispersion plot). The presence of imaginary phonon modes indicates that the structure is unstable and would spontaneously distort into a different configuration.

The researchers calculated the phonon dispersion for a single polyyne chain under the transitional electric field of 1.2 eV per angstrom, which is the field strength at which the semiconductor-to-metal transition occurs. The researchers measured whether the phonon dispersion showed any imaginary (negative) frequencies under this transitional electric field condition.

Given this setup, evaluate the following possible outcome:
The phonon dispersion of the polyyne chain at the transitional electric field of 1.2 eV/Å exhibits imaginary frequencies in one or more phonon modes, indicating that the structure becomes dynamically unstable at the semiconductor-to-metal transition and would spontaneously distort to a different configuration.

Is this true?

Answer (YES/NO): NO